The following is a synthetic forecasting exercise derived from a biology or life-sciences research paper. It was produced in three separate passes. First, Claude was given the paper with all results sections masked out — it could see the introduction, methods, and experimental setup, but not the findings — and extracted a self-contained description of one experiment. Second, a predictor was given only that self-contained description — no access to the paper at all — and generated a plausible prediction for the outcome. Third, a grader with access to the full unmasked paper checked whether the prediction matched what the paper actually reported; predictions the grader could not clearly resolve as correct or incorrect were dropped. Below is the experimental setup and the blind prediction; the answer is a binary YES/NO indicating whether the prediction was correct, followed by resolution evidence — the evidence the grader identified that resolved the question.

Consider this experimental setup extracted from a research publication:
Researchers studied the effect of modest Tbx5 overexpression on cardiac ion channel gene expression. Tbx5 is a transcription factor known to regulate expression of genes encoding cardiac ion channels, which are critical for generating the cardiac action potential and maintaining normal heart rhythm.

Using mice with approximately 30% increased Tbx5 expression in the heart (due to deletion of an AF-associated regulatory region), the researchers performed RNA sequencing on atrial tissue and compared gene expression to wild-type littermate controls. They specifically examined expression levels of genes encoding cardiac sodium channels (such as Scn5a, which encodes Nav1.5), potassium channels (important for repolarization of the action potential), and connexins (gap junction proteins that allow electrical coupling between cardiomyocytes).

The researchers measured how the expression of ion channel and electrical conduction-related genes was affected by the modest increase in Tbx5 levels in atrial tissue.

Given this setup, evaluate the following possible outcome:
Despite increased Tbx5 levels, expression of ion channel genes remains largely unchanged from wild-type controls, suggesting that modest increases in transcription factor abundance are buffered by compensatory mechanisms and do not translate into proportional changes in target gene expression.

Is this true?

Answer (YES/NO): NO